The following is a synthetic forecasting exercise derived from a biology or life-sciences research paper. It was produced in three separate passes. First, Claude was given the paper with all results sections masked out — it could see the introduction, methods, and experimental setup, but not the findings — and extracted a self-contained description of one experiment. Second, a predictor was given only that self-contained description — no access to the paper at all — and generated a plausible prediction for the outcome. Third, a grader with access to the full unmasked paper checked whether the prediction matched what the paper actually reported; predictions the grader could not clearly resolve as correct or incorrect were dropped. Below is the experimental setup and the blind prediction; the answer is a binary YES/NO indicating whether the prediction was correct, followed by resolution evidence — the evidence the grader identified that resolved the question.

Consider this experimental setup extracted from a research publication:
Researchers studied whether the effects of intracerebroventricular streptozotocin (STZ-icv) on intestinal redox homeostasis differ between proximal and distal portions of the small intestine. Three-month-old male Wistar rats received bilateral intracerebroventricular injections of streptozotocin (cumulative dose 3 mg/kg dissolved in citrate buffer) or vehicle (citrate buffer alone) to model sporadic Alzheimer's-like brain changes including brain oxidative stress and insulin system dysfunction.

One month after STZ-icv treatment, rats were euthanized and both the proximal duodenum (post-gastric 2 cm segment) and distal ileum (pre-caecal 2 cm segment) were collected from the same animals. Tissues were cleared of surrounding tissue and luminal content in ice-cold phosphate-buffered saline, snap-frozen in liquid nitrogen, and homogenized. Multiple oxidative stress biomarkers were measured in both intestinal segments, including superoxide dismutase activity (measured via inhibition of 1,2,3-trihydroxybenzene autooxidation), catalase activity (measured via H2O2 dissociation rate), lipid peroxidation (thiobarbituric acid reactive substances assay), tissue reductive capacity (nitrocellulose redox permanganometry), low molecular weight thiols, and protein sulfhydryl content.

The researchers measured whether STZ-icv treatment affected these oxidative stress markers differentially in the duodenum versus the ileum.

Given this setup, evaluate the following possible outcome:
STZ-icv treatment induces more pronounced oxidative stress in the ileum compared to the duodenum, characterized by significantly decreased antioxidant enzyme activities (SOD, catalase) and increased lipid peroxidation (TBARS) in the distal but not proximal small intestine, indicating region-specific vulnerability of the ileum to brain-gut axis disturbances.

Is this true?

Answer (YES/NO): NO